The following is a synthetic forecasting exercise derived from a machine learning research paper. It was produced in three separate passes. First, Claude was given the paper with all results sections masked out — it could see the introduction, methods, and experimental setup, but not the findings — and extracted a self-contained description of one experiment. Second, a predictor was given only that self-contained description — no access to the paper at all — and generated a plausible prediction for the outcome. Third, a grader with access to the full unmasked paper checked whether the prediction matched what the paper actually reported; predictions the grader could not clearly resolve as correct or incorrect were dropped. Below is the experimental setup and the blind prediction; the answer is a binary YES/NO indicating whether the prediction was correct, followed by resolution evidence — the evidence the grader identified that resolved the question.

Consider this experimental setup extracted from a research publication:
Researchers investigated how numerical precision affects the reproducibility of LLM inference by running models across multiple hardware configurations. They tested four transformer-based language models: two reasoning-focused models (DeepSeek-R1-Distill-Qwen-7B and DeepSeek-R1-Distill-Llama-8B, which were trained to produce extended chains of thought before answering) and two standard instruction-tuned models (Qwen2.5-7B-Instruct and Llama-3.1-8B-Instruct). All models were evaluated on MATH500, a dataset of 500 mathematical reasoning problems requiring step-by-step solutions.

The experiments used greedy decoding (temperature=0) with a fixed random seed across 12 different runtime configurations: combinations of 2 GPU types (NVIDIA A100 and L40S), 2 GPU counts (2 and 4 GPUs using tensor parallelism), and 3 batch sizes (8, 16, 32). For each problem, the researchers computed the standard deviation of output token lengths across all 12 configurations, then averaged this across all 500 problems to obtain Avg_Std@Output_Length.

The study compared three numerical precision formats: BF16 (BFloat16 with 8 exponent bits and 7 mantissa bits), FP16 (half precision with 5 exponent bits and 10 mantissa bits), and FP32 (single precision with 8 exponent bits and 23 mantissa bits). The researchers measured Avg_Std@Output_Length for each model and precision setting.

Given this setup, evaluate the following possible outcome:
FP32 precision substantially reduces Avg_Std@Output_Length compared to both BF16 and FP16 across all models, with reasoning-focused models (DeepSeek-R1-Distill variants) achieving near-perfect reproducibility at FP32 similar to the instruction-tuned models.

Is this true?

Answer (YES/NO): NO